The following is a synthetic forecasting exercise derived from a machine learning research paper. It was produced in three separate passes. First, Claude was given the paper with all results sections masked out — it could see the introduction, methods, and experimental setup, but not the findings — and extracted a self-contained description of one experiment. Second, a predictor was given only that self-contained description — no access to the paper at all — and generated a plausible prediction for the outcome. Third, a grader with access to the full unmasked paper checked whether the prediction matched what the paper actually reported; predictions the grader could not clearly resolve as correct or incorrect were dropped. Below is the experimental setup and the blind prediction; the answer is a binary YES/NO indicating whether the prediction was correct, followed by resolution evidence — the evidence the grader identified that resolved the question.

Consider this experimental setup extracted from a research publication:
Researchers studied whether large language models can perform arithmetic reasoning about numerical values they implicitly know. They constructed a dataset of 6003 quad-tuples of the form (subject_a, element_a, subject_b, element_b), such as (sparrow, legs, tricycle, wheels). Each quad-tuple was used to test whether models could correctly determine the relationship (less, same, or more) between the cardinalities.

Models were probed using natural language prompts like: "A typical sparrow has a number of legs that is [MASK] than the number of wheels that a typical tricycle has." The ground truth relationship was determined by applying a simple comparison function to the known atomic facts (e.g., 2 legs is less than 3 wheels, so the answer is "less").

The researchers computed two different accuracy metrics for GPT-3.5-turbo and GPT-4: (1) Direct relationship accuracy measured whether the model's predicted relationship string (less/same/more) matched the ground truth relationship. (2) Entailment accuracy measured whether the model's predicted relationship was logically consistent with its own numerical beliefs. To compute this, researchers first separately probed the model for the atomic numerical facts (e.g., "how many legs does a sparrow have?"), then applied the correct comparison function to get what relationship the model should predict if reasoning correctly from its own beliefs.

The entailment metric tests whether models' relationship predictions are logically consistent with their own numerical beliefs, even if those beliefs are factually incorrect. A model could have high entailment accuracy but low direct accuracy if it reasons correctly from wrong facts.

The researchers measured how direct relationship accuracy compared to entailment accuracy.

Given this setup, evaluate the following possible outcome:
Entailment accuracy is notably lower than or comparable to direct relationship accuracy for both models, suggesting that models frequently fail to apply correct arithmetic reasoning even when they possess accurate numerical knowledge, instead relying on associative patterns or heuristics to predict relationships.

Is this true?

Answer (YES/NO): NO